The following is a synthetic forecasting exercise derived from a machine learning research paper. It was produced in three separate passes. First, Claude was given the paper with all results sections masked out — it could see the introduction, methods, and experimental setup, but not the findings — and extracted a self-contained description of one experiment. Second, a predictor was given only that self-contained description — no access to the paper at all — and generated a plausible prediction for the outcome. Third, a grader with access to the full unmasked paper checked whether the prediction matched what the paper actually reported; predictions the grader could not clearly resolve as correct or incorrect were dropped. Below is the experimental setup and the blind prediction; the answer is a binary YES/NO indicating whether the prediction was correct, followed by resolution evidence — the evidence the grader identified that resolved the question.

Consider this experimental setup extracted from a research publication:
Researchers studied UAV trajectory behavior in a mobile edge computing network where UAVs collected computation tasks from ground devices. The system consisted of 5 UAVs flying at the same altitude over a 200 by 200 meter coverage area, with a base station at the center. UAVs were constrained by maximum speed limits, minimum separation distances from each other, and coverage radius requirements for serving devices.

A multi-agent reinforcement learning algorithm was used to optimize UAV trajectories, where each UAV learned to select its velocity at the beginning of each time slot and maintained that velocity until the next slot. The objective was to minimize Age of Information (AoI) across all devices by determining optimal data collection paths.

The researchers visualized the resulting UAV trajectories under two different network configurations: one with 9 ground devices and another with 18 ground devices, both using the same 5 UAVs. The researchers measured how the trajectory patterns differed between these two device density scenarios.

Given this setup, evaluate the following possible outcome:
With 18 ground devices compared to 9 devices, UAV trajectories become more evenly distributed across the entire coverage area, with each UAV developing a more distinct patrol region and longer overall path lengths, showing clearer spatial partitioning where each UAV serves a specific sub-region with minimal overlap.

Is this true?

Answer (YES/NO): NO